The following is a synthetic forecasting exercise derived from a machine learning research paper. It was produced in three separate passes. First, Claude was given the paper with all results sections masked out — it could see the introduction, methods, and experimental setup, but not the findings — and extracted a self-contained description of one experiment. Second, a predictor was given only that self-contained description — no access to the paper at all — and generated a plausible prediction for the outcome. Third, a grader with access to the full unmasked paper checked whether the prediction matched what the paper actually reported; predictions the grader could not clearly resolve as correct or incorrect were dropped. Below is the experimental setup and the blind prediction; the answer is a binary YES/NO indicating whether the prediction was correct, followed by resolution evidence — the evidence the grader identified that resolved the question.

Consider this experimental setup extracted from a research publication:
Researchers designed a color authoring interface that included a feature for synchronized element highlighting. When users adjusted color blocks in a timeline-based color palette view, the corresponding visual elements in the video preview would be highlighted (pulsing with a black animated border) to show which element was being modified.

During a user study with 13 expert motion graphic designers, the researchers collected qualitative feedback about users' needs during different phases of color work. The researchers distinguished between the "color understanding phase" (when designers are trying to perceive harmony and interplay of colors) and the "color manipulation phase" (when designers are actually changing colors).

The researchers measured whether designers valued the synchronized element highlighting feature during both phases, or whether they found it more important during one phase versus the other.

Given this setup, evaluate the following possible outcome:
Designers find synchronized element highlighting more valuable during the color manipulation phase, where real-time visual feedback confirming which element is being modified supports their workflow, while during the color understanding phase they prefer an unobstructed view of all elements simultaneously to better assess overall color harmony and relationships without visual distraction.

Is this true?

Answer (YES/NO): YES